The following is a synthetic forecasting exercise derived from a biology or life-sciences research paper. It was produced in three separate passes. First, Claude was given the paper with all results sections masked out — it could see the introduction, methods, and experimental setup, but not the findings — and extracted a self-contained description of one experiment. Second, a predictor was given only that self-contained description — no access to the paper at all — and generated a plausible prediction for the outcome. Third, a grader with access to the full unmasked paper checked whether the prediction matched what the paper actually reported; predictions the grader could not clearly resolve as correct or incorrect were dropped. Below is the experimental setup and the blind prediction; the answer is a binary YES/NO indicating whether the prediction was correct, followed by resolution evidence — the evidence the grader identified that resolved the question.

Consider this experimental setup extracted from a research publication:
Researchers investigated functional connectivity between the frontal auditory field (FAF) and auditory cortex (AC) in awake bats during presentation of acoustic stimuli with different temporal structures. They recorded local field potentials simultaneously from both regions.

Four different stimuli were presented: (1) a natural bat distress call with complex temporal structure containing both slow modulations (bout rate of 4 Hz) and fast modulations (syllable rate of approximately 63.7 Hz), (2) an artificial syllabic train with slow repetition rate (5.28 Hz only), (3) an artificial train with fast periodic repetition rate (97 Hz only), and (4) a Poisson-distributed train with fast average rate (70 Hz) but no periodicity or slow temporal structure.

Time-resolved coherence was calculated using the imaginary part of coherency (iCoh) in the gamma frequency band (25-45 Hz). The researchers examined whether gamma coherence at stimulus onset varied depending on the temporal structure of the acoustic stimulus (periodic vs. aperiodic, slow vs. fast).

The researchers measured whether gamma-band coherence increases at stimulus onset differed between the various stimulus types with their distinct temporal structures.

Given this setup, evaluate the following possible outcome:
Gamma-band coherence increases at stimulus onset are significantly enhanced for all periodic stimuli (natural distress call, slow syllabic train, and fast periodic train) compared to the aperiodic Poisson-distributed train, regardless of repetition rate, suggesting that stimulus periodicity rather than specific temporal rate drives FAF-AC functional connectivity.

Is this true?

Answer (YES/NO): NO